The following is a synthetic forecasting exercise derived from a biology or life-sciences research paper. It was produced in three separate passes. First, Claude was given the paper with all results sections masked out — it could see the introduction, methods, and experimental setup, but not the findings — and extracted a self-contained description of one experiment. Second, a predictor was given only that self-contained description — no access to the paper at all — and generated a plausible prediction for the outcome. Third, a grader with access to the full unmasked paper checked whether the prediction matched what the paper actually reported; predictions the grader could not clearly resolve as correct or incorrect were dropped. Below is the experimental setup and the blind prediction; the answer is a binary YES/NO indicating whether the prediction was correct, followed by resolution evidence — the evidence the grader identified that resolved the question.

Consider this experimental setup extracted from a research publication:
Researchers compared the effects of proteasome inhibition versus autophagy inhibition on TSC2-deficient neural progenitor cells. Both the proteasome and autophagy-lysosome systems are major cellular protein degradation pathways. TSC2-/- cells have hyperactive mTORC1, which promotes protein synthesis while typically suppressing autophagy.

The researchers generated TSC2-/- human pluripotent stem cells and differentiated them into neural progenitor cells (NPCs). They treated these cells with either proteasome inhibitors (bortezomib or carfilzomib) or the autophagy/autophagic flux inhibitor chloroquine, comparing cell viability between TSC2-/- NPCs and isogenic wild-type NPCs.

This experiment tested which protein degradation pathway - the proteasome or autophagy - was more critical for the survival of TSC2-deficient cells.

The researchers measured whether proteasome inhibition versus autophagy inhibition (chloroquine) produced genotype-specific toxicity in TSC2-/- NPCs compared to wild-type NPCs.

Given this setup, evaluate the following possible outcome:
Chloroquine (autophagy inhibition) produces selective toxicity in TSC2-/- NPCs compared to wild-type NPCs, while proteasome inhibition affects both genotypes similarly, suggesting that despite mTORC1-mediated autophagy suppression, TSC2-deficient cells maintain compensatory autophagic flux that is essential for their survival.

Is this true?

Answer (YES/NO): NO